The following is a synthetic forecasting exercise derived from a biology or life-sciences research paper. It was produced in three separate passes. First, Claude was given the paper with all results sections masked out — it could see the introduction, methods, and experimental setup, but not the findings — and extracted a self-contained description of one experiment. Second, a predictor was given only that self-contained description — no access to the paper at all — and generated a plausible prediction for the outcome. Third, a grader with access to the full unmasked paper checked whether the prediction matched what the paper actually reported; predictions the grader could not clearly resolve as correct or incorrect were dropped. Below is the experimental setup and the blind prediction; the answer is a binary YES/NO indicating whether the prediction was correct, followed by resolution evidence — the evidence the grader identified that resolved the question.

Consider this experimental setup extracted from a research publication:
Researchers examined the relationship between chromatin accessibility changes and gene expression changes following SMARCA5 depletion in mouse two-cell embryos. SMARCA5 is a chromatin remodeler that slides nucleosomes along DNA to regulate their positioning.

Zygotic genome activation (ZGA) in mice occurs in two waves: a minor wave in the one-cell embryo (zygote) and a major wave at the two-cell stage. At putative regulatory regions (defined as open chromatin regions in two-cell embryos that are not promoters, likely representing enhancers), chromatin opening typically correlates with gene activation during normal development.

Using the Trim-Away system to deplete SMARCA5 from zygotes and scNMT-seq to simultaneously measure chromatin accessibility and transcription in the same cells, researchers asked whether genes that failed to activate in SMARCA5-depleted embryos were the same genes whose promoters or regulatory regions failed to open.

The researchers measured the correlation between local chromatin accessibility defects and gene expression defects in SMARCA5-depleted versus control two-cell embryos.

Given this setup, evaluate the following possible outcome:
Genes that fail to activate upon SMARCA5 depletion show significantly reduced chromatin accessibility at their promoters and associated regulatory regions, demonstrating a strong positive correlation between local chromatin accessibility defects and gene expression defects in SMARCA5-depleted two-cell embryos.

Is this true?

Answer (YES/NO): YES